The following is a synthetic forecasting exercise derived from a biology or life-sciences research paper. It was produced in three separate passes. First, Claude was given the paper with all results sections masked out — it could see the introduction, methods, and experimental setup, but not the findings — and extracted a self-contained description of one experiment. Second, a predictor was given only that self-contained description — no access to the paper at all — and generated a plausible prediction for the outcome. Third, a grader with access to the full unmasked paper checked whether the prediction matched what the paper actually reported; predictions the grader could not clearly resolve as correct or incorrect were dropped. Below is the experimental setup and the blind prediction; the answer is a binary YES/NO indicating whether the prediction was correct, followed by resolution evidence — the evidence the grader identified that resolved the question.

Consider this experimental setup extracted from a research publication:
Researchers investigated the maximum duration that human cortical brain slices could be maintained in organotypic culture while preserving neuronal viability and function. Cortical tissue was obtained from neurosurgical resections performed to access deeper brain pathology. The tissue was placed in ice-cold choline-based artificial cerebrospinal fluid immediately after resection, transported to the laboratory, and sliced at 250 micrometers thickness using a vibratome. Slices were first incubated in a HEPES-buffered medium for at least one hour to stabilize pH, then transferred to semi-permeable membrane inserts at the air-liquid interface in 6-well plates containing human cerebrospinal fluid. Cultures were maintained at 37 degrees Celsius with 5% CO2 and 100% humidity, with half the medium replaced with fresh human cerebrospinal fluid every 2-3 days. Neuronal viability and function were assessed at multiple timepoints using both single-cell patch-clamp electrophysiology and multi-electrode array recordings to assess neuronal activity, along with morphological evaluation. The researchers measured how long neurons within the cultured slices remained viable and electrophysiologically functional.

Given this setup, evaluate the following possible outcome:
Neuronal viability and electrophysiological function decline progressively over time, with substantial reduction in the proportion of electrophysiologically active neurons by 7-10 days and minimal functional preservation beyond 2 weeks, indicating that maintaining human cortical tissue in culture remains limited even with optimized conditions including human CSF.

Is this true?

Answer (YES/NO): NO